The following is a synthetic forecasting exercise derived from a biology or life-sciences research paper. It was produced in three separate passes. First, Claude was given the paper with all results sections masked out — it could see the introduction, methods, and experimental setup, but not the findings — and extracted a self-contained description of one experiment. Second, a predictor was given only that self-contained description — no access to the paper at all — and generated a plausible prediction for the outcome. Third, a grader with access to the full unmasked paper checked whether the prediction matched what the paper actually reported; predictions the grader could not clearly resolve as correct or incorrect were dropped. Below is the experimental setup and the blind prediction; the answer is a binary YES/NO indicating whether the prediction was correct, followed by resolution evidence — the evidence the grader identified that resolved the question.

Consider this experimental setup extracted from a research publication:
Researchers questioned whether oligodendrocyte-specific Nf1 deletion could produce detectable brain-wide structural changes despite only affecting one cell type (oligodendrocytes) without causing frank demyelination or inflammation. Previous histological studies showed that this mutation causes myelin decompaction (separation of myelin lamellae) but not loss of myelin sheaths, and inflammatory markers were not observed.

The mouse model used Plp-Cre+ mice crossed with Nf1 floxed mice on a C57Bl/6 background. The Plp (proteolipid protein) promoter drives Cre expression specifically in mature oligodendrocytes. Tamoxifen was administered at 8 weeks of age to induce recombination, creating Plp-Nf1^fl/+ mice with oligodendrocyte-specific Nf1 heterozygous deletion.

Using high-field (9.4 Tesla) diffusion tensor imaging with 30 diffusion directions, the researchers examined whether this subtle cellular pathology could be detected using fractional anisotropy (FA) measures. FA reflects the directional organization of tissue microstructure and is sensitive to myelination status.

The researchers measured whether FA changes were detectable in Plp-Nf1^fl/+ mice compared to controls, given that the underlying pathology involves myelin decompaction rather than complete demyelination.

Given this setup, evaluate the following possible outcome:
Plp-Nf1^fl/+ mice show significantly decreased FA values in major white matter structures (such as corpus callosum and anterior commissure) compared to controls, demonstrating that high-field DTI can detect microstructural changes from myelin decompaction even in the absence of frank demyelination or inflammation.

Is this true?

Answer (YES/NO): YES